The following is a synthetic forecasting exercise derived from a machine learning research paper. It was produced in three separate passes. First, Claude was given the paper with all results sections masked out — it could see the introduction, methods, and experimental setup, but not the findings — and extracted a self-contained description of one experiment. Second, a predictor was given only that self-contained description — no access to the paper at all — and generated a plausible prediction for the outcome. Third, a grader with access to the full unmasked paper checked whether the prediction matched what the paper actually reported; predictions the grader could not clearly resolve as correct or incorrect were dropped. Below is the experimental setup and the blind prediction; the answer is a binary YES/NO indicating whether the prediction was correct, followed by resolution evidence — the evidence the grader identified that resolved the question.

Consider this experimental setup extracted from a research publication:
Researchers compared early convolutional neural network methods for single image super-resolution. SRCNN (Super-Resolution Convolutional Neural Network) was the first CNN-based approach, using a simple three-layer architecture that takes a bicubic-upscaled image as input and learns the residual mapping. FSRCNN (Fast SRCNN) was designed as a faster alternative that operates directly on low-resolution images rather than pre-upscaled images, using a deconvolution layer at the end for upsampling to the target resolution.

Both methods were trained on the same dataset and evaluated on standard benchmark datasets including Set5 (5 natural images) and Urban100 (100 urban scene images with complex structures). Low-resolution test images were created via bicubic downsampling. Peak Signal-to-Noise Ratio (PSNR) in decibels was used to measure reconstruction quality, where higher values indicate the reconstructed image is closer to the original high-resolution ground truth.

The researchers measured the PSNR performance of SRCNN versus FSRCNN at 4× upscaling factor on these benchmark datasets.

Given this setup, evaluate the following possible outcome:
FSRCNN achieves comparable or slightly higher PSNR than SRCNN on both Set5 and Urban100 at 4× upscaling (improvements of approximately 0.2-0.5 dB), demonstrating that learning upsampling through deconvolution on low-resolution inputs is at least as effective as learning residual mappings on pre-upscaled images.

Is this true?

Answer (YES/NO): NO